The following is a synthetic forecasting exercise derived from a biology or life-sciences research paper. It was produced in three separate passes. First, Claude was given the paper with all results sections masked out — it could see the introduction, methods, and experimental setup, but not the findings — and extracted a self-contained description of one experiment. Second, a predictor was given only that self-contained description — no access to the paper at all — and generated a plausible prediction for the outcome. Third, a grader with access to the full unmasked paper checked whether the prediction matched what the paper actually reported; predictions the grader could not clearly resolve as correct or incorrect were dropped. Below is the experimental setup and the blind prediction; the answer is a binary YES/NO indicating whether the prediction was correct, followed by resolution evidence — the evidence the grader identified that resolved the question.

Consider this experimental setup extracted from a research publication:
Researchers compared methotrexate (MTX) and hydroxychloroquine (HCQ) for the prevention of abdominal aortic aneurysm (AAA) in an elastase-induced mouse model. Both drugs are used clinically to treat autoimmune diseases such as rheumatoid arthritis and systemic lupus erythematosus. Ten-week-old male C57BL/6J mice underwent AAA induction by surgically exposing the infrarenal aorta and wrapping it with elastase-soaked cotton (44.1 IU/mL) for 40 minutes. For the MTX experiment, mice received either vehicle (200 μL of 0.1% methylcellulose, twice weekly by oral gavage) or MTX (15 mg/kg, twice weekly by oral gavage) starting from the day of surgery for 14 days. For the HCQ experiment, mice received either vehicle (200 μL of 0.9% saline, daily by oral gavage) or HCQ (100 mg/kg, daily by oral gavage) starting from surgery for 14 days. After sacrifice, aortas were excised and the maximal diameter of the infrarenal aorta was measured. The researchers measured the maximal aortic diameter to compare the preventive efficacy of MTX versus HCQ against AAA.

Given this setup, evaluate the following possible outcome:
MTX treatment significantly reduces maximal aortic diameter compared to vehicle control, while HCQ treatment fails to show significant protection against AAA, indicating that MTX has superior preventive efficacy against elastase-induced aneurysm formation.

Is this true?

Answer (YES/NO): YES